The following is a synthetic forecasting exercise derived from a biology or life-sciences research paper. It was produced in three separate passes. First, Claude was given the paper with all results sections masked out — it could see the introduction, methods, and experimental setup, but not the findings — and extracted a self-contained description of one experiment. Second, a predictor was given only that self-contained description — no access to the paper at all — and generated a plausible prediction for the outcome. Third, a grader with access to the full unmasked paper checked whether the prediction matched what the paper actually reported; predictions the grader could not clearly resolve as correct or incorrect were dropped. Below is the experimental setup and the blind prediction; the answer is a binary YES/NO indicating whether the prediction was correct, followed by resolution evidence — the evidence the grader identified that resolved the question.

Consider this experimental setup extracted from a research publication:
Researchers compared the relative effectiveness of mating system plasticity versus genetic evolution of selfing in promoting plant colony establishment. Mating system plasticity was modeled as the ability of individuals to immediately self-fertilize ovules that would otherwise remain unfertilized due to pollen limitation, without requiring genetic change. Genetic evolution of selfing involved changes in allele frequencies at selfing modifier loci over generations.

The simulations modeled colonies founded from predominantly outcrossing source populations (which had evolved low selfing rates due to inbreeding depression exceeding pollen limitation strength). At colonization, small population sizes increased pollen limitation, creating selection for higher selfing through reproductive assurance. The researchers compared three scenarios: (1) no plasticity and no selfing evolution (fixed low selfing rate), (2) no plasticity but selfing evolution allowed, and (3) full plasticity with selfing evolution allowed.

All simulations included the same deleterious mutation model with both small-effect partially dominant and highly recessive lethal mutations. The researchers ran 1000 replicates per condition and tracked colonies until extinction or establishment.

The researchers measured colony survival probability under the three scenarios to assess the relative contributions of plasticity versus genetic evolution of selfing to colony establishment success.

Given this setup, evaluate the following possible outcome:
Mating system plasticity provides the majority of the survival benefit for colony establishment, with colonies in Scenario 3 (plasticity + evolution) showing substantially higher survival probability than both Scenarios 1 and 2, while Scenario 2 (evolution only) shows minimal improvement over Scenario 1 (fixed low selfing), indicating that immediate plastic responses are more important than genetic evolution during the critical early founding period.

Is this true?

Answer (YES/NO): YES